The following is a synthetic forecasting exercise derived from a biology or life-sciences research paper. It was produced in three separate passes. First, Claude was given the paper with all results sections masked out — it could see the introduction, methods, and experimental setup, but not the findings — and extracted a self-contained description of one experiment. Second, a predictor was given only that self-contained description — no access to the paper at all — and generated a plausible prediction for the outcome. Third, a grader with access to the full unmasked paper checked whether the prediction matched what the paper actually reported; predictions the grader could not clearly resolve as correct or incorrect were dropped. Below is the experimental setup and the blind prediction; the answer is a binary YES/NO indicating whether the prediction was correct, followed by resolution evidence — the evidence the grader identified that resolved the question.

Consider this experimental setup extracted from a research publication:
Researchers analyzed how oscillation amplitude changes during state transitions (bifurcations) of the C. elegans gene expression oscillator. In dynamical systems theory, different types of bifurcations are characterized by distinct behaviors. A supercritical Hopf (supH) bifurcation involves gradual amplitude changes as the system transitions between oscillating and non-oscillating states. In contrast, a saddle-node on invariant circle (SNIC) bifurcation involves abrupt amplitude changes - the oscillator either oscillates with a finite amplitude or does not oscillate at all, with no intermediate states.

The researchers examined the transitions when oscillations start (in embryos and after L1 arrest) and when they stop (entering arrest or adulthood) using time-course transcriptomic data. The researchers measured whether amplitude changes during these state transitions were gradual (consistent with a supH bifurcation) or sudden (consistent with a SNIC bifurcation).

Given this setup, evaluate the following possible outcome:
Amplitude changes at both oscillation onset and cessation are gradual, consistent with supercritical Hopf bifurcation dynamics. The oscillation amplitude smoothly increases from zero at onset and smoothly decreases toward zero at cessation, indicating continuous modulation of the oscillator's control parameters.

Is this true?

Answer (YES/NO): NO